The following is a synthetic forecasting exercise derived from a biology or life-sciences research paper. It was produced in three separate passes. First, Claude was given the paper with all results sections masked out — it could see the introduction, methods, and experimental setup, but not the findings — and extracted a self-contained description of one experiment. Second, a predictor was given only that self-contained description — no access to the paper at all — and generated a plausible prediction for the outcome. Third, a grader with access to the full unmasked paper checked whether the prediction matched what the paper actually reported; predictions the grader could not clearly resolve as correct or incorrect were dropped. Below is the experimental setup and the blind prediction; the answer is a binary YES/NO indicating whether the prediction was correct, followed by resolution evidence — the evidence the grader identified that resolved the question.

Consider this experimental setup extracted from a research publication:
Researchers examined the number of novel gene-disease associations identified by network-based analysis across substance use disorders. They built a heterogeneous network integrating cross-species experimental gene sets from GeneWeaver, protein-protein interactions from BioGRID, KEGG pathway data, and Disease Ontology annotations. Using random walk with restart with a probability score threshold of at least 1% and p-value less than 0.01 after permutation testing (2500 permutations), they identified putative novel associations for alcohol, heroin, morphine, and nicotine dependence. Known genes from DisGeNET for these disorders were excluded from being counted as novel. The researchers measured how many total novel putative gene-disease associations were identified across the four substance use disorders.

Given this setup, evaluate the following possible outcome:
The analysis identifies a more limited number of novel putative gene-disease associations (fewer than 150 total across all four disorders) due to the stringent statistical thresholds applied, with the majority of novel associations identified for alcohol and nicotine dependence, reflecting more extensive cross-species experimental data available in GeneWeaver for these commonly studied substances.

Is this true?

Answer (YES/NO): NO